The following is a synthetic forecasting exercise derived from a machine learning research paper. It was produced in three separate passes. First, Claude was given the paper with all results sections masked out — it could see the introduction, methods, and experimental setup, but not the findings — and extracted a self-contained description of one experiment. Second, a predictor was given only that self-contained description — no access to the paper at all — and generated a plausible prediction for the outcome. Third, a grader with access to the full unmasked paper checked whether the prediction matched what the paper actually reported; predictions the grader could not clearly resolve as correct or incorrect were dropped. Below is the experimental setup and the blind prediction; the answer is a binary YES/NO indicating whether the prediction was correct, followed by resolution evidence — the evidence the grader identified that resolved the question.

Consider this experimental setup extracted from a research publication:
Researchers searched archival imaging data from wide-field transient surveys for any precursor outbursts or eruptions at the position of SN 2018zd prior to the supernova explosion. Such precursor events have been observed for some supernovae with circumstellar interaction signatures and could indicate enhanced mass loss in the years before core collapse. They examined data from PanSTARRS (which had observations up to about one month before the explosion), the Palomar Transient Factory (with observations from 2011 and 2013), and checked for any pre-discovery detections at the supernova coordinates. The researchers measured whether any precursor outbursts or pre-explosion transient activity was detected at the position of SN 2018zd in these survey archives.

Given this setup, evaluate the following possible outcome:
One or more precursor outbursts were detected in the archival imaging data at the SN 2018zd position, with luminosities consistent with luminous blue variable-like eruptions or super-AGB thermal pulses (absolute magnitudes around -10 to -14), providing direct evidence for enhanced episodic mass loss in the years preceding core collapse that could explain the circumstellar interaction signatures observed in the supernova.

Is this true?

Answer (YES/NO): NO